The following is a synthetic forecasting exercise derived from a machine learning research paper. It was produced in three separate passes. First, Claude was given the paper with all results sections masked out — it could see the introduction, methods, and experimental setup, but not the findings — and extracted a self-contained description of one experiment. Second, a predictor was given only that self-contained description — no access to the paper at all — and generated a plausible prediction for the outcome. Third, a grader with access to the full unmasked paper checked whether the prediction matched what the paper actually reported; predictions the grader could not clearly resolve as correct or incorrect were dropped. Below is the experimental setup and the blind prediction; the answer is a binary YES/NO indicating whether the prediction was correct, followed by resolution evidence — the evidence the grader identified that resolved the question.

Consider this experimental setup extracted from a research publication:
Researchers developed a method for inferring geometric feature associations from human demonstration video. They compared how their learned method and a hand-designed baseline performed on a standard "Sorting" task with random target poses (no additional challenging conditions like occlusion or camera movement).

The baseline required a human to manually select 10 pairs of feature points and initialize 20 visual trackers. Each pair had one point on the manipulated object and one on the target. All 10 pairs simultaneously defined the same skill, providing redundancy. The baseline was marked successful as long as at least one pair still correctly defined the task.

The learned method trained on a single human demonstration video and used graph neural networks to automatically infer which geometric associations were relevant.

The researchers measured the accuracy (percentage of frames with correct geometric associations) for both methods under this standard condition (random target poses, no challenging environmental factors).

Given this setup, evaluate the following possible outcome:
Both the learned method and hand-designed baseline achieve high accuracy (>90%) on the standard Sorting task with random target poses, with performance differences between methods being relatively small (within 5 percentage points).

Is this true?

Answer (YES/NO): YES